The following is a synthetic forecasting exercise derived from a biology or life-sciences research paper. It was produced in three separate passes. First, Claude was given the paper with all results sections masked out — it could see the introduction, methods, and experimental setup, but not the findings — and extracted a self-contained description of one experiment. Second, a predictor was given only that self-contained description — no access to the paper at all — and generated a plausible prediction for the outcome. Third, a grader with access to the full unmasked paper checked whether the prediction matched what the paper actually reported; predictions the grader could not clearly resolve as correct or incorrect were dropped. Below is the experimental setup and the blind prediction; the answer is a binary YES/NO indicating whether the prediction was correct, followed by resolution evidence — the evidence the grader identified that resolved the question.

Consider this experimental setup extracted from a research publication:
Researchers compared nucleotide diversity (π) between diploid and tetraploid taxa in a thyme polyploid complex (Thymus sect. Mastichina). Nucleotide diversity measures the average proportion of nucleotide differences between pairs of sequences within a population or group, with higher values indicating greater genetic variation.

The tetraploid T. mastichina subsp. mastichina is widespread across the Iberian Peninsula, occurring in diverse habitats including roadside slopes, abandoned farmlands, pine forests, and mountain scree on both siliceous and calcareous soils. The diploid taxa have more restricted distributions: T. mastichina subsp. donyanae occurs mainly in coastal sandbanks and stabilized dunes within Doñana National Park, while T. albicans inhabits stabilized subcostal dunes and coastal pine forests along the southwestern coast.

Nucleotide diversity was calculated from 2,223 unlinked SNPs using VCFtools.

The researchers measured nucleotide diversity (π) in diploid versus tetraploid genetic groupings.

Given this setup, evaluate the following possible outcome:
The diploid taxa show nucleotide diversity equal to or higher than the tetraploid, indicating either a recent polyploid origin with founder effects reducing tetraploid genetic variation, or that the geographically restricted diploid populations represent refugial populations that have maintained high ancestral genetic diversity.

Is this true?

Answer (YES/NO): NO